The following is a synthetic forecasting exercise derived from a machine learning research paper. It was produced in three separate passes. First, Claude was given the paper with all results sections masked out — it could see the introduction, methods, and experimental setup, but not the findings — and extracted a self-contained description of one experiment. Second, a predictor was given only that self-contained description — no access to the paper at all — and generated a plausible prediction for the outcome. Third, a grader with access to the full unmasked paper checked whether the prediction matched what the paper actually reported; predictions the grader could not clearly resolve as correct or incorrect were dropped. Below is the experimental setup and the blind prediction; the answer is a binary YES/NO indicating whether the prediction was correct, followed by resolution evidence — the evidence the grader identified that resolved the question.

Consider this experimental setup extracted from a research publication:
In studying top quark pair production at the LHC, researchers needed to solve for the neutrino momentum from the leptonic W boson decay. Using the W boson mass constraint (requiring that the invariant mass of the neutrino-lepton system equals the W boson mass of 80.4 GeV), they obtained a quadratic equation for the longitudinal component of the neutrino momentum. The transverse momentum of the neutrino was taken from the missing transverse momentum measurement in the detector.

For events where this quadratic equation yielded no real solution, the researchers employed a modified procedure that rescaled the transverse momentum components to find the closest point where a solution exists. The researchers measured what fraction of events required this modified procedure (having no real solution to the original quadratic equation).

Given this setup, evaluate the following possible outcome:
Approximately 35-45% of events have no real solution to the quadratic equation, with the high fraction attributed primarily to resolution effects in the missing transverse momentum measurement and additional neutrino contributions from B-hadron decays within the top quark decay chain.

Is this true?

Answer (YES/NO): YES